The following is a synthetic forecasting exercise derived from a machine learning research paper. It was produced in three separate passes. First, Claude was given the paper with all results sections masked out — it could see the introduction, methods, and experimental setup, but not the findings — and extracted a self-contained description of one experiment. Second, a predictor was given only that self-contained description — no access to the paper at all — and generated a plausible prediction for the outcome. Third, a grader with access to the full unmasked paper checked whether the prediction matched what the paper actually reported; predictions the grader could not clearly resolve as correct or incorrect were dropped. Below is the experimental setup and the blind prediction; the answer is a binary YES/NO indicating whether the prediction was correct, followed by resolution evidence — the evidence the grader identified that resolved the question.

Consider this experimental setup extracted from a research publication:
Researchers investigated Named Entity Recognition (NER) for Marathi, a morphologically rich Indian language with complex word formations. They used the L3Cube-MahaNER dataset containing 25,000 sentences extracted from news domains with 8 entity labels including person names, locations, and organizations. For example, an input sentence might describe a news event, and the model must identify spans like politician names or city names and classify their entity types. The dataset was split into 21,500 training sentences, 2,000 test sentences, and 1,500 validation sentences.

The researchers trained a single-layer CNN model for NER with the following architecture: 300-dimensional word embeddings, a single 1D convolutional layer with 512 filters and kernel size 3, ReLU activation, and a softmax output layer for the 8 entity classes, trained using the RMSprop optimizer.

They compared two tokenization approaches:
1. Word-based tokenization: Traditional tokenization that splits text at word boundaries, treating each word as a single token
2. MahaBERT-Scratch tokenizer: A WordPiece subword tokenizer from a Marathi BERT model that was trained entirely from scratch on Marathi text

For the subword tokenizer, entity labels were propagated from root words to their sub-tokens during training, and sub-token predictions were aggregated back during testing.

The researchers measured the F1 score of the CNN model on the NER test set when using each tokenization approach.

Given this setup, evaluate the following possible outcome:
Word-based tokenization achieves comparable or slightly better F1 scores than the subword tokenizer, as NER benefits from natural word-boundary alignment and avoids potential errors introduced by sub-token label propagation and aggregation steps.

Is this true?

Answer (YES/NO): NO